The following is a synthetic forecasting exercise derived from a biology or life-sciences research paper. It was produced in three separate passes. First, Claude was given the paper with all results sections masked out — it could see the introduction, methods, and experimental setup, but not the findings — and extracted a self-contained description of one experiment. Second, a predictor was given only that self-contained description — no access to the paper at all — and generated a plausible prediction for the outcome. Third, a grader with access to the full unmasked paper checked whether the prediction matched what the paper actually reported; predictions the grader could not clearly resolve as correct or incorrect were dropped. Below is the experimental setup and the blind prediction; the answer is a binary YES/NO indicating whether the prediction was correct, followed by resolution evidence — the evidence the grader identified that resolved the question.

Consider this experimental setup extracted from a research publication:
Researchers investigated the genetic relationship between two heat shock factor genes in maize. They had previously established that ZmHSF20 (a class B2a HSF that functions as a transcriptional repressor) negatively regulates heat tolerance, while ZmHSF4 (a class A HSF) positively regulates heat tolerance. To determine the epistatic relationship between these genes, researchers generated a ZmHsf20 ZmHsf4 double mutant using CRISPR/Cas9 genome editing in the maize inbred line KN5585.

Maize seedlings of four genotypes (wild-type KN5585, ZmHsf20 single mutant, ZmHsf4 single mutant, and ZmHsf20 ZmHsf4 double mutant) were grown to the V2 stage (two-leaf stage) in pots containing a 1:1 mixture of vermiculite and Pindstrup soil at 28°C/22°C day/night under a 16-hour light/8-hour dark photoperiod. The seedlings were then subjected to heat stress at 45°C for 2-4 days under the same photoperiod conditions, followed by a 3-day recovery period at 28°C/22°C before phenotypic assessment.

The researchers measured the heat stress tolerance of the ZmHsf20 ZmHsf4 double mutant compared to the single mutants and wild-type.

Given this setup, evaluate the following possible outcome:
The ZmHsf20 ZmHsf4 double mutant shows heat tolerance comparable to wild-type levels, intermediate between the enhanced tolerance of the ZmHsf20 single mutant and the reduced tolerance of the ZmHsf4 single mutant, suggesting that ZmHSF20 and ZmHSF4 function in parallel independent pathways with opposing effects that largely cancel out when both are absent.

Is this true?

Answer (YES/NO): NO